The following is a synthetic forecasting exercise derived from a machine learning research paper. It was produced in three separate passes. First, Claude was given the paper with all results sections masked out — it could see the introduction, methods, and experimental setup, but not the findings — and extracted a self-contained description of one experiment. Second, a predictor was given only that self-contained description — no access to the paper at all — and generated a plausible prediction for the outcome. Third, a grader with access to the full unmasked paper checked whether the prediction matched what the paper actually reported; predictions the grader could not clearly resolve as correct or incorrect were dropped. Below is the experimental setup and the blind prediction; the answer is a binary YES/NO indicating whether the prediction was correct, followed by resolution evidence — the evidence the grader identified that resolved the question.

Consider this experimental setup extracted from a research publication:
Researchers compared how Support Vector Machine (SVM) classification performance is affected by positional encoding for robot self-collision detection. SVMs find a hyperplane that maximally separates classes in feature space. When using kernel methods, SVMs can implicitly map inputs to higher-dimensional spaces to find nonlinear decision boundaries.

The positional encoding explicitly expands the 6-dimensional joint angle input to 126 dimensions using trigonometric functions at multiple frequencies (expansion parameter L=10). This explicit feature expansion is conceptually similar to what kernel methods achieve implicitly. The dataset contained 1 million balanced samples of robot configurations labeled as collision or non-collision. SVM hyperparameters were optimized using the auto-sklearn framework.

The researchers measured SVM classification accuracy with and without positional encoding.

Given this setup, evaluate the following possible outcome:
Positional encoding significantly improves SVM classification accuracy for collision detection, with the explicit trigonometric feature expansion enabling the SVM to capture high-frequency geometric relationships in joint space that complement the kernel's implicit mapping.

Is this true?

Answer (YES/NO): YES